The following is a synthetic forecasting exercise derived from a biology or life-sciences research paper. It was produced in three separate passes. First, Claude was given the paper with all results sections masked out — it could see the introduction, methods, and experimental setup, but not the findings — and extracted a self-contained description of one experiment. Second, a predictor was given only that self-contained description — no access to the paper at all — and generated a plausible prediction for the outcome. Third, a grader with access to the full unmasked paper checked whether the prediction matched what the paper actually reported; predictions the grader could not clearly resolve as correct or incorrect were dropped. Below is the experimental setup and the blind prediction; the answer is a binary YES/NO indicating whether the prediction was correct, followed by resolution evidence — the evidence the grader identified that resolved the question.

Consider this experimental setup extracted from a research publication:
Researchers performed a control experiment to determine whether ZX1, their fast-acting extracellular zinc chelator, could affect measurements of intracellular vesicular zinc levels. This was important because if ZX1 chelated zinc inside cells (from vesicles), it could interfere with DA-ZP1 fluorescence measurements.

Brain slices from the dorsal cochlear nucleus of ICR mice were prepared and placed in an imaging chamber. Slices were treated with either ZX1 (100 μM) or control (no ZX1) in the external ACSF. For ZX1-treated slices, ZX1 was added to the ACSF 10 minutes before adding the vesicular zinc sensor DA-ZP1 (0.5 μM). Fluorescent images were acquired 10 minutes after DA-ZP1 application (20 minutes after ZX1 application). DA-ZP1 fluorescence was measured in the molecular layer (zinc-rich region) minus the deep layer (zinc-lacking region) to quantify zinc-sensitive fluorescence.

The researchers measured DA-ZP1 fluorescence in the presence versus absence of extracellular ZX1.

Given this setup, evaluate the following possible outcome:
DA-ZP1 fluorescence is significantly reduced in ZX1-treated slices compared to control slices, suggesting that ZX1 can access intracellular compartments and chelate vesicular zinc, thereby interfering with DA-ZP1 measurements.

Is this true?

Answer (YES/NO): NO